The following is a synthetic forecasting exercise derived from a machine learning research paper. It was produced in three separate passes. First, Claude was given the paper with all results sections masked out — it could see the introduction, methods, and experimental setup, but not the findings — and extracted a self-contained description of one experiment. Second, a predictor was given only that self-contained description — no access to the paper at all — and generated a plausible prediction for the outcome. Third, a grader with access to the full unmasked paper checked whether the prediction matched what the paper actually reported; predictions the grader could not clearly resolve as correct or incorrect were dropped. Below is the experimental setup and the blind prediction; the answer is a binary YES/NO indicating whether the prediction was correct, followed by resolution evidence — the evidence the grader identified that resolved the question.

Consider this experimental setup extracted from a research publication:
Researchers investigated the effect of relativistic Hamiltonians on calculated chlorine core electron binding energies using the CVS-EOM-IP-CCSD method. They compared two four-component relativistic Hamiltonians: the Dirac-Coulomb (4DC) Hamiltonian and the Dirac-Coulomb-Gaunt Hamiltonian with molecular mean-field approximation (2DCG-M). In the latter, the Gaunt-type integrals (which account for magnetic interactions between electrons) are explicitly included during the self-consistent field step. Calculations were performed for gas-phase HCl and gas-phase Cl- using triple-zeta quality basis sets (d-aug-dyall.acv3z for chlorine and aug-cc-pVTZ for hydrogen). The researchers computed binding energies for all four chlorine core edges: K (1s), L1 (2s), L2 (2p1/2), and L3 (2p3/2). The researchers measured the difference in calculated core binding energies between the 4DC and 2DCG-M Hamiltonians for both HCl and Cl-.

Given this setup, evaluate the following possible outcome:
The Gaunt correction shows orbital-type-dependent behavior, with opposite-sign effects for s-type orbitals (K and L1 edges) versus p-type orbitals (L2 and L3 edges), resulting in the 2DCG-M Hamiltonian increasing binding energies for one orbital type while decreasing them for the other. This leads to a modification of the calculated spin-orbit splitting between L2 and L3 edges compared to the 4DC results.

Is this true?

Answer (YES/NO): NO